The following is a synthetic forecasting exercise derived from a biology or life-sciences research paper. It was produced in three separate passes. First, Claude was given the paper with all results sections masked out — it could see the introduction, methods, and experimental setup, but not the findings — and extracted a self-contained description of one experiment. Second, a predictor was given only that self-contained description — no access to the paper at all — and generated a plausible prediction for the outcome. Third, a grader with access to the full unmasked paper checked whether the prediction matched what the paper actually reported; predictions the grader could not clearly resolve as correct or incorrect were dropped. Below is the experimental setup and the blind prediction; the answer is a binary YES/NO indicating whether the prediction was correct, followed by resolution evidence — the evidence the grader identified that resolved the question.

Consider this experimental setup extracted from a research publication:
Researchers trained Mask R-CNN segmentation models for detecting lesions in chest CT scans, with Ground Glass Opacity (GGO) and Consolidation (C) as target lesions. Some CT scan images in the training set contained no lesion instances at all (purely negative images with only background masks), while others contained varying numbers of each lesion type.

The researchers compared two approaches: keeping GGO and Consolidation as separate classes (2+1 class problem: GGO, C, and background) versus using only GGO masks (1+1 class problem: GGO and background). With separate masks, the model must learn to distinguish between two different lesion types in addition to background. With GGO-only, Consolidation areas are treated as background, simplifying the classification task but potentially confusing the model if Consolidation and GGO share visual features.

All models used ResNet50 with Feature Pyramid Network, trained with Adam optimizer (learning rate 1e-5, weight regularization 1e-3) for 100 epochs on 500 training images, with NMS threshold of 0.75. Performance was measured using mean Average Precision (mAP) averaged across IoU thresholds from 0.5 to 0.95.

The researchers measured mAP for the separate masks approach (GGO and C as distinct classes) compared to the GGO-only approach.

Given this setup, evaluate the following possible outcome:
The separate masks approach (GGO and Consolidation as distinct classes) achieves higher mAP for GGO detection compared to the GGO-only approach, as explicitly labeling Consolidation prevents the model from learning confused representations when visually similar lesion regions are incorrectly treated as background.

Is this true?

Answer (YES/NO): YES